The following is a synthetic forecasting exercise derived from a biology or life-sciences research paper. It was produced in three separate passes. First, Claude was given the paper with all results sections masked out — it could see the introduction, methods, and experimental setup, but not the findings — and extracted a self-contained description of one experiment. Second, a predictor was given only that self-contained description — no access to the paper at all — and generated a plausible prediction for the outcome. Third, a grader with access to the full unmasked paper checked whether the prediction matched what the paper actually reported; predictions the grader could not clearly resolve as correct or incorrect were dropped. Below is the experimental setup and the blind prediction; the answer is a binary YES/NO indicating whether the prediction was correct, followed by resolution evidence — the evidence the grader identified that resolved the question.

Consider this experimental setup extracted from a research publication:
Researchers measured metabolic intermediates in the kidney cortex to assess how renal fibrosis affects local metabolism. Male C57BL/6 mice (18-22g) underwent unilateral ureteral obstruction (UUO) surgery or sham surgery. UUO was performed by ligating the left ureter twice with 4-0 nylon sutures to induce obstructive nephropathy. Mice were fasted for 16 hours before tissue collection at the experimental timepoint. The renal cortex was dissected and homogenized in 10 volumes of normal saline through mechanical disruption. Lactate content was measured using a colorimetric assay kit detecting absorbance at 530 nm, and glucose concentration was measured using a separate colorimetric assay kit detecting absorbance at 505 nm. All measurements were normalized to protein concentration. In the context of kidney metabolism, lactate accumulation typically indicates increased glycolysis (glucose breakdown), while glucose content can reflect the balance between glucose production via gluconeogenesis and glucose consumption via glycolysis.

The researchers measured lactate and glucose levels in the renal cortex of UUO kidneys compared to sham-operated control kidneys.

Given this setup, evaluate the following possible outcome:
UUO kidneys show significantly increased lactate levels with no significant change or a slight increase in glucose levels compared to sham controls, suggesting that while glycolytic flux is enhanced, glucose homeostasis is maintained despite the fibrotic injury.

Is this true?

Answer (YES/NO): YES